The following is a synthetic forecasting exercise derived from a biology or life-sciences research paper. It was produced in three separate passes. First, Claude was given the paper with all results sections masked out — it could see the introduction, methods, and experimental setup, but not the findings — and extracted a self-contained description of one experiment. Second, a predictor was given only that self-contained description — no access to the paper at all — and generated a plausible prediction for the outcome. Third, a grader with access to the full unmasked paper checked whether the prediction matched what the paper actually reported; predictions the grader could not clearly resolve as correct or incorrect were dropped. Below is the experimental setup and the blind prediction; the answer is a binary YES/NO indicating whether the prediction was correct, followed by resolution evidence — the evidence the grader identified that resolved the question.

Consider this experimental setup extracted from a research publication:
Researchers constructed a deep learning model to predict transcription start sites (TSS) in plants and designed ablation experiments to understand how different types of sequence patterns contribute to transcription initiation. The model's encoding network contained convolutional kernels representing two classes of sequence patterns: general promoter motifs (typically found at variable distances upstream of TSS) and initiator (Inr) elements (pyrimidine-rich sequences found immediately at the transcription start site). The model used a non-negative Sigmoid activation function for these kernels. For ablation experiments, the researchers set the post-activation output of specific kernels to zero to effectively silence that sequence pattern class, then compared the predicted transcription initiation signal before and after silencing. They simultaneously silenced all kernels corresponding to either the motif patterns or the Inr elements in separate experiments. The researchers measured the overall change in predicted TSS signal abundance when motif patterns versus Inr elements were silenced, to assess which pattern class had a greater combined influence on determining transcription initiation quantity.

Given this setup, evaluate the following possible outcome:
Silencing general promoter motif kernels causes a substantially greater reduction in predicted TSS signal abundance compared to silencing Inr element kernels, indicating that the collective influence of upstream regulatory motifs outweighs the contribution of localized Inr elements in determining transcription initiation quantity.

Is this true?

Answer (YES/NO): NO